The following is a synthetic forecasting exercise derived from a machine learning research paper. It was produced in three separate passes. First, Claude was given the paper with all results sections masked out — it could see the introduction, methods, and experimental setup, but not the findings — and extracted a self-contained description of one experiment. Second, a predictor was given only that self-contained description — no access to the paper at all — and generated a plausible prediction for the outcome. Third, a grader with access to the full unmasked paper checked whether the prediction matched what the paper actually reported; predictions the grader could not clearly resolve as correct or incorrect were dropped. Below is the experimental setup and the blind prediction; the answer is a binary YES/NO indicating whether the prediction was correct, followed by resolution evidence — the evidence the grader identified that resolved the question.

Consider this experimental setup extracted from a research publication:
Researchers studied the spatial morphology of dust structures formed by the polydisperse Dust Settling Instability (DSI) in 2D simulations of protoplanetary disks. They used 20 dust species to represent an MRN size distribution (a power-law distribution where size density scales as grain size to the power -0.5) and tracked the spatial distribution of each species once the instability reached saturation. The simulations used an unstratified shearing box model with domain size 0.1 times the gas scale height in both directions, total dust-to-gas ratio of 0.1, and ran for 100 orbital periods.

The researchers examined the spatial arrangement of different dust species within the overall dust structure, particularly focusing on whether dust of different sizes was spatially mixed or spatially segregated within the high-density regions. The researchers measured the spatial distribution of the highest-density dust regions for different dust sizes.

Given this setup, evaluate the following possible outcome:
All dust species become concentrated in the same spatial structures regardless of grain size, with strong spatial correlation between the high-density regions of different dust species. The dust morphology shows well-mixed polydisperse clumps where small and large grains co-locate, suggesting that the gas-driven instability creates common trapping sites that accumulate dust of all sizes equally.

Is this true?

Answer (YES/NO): NO